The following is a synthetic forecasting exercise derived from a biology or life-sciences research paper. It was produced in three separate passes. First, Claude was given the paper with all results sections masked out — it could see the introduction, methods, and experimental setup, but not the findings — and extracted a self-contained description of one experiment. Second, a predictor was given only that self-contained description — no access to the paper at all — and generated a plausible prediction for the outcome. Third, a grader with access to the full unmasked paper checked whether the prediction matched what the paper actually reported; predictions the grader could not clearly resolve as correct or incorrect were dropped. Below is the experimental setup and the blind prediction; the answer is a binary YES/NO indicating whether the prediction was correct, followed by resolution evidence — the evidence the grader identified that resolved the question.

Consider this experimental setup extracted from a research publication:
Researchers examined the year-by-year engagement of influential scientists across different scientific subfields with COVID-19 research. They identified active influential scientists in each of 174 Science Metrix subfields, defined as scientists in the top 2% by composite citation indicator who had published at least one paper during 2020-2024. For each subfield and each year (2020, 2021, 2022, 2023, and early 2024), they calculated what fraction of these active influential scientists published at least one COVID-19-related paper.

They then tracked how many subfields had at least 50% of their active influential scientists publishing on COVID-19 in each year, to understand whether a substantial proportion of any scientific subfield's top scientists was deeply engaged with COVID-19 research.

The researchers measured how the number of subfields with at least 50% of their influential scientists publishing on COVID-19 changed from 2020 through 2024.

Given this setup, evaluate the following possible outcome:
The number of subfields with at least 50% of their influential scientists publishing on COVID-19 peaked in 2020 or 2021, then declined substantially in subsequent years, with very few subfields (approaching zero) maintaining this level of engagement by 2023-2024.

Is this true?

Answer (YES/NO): NO